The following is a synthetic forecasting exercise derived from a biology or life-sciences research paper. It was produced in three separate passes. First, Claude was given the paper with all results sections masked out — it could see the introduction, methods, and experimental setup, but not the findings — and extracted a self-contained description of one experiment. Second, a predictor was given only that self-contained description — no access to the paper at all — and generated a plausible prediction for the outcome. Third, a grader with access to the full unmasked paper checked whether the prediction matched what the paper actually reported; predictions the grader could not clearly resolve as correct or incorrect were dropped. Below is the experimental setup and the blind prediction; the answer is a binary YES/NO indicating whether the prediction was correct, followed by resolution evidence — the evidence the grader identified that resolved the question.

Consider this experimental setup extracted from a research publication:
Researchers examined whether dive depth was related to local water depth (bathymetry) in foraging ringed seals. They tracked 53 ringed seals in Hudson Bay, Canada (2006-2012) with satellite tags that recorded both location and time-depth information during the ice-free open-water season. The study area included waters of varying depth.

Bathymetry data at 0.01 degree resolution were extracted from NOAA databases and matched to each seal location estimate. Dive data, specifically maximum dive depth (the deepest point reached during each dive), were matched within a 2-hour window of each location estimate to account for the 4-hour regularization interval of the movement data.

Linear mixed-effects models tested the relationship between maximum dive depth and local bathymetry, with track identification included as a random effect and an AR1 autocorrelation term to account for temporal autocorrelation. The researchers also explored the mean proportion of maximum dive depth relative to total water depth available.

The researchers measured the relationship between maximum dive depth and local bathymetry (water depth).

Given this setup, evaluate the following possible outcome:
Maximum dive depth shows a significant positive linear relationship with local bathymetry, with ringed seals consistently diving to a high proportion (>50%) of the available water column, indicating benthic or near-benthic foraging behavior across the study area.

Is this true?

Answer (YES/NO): NO